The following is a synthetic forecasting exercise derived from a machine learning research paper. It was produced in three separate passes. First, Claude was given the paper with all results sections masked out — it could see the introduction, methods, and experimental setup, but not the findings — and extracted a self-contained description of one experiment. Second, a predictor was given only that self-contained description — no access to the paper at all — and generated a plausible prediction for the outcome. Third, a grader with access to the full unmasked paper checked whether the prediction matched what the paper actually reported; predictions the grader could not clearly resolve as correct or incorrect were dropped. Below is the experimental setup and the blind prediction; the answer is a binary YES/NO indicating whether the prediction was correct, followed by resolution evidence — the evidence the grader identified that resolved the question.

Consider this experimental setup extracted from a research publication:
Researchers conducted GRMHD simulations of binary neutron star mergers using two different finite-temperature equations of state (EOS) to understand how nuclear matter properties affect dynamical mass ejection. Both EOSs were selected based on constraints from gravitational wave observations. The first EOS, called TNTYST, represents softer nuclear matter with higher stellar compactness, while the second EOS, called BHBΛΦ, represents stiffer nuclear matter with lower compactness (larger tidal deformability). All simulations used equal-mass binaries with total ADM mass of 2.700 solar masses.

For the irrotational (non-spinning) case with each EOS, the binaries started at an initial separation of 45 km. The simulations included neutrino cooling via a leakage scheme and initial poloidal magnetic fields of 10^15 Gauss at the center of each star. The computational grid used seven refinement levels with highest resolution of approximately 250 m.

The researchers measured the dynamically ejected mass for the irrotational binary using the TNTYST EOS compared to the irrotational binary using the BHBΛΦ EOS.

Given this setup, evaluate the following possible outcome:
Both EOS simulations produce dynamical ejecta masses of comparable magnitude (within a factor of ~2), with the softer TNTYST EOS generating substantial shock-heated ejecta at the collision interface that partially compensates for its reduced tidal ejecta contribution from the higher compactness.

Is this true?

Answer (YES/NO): NO